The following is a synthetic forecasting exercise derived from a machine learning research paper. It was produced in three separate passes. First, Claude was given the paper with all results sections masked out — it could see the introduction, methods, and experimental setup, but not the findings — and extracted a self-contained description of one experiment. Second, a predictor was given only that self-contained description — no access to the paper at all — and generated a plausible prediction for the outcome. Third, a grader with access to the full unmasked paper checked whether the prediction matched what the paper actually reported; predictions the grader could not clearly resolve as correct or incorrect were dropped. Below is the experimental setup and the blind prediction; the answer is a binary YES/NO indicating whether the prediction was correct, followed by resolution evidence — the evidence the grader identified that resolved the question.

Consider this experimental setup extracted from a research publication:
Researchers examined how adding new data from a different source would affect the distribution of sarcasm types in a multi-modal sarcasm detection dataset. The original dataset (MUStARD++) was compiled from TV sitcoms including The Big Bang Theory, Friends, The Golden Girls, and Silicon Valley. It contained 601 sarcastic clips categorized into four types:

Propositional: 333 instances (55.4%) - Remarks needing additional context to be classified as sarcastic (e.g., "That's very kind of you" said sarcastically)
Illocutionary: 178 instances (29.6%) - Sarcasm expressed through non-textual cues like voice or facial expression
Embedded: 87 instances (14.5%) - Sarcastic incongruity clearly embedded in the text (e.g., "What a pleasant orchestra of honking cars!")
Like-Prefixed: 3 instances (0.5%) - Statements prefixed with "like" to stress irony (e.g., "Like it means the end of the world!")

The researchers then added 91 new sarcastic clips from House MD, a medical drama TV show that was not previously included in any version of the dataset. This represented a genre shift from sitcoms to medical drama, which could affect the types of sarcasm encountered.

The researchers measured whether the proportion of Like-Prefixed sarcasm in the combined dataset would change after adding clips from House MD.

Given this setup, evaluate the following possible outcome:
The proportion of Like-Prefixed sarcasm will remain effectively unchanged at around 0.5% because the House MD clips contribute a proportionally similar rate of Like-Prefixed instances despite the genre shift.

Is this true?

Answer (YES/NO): NO